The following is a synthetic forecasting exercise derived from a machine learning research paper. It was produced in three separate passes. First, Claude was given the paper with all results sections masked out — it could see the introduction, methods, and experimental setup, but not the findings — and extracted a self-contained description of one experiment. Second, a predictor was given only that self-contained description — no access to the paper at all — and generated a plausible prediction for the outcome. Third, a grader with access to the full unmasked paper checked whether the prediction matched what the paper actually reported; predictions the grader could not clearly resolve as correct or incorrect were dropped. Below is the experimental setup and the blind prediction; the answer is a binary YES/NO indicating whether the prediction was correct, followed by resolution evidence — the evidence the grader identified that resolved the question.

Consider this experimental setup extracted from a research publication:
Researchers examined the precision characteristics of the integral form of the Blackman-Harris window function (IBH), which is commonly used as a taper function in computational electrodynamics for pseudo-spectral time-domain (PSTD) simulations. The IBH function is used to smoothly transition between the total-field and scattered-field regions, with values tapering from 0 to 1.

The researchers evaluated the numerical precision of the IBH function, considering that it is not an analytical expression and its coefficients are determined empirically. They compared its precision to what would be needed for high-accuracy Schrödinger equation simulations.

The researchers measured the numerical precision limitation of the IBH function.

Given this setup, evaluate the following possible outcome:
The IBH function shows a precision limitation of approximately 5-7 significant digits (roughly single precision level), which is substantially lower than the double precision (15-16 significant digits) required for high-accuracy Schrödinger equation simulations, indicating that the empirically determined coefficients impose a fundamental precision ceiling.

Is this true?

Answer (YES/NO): NO